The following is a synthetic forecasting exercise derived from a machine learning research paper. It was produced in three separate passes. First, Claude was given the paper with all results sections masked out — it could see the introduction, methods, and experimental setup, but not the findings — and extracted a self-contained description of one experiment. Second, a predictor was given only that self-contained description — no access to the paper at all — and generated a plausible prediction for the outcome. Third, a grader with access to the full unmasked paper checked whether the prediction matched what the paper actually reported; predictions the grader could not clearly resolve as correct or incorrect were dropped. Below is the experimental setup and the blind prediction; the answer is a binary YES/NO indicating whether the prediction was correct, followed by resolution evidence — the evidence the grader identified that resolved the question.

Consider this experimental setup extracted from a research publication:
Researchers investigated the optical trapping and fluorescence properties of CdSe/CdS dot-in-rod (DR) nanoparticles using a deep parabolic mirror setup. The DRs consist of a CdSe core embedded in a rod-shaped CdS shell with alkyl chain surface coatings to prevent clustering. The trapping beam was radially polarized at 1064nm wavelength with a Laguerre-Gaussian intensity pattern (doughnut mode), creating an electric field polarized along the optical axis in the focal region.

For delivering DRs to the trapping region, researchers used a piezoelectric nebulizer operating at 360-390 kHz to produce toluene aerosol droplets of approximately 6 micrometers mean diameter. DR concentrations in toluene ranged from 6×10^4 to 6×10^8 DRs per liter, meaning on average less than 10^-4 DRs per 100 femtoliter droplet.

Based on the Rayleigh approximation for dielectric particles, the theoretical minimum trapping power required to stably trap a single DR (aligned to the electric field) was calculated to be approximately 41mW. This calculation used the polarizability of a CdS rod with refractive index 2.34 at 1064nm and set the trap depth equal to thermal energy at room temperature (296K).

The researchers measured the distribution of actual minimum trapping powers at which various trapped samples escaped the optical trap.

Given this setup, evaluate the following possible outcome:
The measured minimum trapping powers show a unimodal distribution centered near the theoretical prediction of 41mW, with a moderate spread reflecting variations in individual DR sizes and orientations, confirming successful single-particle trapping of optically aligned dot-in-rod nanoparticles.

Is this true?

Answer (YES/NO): NO